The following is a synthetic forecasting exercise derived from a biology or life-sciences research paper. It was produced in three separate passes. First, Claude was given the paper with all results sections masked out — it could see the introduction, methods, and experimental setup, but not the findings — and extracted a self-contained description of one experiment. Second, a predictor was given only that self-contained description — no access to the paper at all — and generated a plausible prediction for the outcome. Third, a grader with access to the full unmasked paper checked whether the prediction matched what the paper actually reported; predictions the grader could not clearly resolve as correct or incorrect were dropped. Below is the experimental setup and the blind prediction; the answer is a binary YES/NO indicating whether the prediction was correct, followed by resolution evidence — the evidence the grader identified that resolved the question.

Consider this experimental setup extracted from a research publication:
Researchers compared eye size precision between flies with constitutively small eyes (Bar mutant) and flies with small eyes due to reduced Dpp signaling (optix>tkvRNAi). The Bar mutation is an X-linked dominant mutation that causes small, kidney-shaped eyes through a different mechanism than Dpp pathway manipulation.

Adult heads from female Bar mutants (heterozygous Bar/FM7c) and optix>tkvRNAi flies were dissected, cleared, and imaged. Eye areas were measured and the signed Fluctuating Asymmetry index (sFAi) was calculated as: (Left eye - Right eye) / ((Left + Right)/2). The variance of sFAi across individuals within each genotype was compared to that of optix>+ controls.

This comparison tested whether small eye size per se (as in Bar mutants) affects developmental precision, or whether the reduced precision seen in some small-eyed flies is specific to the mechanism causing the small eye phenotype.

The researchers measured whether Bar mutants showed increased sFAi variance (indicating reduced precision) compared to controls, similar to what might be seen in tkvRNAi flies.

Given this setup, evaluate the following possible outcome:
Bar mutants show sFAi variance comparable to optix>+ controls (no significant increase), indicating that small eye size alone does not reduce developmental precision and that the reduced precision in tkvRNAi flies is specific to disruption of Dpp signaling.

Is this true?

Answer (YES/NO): NO